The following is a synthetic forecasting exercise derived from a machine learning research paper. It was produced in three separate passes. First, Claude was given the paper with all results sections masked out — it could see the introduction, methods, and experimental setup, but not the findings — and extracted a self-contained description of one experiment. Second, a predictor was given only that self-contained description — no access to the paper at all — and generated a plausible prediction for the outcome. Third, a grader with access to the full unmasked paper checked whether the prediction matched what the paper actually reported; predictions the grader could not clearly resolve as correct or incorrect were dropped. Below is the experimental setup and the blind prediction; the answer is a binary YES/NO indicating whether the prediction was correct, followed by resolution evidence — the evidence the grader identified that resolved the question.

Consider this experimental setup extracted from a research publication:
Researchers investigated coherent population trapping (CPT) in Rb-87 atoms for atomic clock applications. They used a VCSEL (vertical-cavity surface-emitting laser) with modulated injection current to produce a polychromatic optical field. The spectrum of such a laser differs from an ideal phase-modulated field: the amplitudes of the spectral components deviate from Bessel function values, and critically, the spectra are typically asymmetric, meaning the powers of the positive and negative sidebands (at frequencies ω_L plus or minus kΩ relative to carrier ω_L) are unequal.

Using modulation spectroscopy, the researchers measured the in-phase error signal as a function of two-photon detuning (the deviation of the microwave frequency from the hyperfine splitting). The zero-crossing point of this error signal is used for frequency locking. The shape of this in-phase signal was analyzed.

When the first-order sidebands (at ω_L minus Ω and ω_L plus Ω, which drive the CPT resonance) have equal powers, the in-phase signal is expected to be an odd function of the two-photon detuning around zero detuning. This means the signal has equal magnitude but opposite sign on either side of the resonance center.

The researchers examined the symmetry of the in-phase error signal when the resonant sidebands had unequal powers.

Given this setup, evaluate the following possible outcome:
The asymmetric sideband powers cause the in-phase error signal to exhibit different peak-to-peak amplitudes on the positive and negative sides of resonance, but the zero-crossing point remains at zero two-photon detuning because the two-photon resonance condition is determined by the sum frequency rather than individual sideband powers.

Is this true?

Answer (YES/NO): NO